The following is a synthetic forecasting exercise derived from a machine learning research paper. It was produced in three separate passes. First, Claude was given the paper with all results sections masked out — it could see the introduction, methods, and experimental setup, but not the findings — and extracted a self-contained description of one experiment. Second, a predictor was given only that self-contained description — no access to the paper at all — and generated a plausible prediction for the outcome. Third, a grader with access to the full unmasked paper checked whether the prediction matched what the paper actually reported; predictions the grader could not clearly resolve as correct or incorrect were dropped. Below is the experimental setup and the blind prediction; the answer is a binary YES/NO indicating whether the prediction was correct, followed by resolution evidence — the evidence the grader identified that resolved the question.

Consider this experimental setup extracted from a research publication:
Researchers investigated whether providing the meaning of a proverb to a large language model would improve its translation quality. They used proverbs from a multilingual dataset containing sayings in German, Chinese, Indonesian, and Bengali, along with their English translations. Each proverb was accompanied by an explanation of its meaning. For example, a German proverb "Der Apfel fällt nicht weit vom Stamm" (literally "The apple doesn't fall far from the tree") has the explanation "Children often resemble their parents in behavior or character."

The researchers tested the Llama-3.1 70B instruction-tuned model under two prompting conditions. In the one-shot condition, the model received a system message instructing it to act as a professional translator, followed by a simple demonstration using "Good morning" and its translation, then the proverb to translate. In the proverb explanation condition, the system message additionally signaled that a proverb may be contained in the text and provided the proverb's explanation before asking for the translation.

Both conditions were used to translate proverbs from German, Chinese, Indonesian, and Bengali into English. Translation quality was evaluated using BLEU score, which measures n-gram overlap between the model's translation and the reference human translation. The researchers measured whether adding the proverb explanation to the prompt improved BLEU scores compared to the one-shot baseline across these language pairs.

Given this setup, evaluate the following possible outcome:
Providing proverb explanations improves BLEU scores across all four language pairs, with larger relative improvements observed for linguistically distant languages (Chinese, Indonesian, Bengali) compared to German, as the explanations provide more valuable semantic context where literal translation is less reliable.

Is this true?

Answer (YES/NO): NO